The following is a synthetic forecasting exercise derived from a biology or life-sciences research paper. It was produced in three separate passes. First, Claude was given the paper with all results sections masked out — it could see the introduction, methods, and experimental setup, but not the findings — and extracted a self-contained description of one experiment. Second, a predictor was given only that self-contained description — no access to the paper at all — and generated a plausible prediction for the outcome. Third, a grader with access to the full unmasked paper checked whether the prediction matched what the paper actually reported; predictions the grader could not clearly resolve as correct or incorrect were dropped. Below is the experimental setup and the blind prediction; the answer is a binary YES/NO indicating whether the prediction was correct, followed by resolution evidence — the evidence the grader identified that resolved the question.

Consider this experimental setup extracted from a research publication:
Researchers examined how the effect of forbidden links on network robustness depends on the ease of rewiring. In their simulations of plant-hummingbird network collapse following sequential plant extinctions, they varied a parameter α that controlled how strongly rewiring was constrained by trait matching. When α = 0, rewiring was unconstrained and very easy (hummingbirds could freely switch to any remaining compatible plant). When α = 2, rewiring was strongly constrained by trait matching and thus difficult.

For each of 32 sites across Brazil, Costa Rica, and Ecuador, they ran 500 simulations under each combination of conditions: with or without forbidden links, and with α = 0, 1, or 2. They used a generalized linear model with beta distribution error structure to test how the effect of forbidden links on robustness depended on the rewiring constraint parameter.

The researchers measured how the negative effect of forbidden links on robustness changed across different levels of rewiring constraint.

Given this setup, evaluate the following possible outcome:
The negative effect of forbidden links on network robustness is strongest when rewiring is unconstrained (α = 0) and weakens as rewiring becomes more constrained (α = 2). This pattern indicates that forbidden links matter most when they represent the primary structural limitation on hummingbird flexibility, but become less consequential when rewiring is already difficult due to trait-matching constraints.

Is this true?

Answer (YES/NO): YES